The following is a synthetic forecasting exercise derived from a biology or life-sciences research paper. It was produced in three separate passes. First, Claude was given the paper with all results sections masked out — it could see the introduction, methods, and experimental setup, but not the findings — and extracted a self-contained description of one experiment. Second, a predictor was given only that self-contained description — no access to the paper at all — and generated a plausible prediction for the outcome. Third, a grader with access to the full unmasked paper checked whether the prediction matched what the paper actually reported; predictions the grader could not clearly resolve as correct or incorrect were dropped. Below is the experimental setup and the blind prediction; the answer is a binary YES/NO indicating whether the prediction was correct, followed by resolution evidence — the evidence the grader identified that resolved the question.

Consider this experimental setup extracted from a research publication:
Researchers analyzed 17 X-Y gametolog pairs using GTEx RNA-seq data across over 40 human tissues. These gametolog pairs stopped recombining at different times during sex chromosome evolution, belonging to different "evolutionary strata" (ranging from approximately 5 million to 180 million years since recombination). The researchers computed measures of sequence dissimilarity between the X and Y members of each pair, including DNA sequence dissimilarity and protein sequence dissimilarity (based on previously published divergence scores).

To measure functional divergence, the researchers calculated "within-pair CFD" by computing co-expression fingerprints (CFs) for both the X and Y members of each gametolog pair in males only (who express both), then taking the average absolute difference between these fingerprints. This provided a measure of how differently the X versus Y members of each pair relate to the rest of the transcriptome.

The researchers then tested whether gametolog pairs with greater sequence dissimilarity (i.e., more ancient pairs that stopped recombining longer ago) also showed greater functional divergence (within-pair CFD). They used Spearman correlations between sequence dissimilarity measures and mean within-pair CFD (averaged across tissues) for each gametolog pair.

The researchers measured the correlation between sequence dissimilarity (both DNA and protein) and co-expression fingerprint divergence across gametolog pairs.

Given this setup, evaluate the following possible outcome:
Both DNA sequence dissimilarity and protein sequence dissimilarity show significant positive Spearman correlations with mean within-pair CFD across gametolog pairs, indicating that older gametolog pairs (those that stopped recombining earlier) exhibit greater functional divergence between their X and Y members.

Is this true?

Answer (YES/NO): NO